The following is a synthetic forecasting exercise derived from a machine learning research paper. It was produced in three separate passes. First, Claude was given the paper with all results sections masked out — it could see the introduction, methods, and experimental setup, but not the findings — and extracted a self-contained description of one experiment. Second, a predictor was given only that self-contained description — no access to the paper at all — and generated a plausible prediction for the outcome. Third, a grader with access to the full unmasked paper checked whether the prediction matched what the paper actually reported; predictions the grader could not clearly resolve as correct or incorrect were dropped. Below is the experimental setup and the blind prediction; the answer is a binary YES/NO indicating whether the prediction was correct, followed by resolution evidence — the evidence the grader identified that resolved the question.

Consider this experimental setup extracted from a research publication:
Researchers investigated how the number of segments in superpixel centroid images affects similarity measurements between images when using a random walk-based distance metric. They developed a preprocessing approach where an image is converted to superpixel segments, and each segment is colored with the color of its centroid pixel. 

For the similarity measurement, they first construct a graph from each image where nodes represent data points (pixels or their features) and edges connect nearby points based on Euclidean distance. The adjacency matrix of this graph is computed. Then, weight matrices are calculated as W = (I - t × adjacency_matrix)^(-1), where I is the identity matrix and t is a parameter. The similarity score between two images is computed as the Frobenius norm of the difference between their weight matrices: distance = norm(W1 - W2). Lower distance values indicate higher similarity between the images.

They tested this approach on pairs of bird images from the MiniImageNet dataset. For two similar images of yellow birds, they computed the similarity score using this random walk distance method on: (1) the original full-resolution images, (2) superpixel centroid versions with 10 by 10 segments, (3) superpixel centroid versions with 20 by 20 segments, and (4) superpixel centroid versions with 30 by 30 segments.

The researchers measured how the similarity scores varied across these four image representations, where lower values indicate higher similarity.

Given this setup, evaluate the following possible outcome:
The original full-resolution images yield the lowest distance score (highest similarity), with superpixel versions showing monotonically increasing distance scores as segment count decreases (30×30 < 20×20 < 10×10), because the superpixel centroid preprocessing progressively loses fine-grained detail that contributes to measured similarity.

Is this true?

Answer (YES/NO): NO